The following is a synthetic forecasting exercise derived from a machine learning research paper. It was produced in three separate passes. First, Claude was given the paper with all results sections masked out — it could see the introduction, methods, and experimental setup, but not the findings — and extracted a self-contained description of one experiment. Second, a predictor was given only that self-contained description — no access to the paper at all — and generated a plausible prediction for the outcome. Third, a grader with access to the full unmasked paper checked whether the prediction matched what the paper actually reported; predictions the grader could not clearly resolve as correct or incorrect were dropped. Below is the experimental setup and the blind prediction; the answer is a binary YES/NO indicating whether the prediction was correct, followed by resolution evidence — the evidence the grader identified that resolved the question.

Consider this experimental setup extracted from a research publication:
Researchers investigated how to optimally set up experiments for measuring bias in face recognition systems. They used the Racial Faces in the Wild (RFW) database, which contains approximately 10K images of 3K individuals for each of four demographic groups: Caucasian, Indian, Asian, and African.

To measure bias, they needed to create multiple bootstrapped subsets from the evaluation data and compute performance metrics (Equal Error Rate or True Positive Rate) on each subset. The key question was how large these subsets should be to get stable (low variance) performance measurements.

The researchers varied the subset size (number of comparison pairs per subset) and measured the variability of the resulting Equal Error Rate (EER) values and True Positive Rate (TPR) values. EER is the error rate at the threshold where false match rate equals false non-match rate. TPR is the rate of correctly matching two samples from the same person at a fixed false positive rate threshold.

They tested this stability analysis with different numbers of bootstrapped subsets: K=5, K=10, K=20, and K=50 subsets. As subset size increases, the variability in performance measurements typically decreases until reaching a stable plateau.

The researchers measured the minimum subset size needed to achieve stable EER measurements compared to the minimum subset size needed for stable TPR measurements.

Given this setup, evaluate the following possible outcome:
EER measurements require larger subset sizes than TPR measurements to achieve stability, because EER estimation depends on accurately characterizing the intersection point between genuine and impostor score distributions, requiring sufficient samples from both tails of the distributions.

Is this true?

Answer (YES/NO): NO